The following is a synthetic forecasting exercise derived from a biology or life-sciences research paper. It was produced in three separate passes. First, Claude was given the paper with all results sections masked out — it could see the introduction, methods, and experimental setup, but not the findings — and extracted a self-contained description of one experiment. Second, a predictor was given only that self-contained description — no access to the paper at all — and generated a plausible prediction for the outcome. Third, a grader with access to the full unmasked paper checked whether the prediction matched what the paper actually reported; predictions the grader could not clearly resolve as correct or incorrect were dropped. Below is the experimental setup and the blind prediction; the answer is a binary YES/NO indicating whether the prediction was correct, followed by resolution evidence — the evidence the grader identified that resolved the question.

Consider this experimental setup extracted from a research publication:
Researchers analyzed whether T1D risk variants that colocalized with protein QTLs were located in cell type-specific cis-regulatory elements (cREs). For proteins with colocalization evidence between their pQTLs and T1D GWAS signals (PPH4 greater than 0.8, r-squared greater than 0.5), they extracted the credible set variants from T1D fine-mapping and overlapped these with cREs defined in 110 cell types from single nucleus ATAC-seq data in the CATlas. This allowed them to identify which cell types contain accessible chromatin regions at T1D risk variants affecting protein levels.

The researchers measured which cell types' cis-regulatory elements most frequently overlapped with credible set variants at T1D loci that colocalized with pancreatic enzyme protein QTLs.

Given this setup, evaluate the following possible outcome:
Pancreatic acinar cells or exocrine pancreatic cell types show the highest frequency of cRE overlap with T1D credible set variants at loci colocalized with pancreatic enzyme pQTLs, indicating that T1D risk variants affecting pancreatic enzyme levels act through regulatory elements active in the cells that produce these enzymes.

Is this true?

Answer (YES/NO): YES